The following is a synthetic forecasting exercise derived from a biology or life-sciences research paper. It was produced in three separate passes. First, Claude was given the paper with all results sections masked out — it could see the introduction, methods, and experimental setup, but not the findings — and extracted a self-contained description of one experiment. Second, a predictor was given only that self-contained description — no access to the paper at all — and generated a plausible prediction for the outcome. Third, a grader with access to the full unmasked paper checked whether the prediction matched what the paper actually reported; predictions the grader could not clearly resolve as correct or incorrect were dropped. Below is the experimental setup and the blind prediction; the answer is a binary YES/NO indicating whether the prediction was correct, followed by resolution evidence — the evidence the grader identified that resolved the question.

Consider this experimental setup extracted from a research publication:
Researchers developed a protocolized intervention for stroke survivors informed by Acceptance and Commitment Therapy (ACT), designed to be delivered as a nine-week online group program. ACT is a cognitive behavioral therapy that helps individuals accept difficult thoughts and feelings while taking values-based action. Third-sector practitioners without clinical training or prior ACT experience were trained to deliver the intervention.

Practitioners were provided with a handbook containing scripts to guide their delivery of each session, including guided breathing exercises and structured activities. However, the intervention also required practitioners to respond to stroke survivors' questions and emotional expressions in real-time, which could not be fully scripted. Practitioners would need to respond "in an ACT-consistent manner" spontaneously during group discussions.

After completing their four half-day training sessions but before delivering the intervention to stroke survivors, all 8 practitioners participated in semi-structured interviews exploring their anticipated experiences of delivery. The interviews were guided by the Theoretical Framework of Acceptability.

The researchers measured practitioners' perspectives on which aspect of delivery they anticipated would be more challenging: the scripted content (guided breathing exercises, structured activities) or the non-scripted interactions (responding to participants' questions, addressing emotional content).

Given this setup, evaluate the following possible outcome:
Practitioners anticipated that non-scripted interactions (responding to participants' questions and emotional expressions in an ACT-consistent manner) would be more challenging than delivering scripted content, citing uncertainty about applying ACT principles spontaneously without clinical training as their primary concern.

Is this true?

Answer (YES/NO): NO